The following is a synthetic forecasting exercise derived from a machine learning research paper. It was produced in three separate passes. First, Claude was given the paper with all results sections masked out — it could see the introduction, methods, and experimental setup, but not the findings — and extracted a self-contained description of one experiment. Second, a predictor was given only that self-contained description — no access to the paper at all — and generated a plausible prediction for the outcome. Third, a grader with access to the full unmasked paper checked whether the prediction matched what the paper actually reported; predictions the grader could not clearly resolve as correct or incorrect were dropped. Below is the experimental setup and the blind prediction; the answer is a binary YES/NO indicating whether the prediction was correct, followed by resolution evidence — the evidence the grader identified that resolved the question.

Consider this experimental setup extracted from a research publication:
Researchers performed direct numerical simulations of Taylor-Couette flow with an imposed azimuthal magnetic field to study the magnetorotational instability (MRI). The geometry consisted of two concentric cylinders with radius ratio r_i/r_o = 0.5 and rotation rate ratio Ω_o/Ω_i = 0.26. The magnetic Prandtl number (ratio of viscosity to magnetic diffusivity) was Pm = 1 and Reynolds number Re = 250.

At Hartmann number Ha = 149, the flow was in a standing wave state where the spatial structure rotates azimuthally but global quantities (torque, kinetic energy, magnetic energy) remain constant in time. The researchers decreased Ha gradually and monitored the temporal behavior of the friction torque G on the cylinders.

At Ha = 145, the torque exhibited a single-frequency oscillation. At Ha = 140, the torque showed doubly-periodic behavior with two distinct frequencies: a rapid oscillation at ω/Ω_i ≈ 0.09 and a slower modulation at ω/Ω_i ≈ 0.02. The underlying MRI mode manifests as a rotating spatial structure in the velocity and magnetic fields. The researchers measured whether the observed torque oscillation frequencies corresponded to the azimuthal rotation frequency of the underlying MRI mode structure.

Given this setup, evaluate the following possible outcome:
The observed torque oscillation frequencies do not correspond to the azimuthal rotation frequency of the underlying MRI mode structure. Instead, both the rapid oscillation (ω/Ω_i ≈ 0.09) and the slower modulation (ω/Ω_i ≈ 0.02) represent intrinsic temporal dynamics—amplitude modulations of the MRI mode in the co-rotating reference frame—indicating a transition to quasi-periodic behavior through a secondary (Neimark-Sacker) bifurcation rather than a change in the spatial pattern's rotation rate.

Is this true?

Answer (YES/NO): YES